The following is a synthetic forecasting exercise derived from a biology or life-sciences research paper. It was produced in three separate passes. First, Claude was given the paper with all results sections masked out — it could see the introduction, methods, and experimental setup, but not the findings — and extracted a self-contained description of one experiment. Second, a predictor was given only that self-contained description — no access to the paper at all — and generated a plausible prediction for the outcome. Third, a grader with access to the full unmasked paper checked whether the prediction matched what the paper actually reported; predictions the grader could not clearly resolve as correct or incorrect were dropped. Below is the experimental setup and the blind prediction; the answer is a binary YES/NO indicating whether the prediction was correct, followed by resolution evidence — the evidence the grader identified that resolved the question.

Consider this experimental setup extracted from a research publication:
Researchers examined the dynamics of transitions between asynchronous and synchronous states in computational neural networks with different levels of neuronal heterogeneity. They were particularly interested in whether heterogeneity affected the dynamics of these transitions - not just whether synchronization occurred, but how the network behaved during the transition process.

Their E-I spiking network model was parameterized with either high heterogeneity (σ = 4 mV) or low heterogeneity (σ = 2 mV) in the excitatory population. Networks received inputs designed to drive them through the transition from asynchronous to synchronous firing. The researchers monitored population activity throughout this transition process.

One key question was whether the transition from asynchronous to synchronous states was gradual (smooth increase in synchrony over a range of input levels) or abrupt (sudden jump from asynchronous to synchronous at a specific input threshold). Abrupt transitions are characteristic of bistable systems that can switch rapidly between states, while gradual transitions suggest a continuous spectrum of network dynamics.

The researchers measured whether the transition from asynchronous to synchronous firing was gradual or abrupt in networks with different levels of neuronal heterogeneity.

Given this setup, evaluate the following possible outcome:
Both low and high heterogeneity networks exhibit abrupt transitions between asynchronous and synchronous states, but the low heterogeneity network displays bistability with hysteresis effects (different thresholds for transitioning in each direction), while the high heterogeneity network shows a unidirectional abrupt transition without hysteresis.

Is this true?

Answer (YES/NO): NO